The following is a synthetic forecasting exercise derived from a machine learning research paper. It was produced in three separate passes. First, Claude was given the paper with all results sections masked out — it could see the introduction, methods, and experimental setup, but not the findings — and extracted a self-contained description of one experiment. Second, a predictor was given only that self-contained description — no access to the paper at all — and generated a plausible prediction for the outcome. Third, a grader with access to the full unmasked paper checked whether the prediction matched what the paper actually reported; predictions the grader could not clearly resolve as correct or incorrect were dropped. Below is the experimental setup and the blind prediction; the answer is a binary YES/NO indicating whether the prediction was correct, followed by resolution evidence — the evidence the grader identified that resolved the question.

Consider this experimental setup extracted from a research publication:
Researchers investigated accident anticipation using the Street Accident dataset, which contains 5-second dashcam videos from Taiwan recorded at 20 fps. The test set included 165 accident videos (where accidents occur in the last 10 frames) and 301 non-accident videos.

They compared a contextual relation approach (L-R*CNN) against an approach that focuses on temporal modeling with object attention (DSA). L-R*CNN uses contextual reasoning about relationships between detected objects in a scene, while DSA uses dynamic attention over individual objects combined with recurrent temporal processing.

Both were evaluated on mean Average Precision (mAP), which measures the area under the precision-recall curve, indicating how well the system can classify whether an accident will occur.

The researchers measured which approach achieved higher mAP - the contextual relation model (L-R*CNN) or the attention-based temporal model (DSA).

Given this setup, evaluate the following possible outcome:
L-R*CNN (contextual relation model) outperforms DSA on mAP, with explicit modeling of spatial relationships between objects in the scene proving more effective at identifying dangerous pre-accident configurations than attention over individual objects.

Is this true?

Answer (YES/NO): NO